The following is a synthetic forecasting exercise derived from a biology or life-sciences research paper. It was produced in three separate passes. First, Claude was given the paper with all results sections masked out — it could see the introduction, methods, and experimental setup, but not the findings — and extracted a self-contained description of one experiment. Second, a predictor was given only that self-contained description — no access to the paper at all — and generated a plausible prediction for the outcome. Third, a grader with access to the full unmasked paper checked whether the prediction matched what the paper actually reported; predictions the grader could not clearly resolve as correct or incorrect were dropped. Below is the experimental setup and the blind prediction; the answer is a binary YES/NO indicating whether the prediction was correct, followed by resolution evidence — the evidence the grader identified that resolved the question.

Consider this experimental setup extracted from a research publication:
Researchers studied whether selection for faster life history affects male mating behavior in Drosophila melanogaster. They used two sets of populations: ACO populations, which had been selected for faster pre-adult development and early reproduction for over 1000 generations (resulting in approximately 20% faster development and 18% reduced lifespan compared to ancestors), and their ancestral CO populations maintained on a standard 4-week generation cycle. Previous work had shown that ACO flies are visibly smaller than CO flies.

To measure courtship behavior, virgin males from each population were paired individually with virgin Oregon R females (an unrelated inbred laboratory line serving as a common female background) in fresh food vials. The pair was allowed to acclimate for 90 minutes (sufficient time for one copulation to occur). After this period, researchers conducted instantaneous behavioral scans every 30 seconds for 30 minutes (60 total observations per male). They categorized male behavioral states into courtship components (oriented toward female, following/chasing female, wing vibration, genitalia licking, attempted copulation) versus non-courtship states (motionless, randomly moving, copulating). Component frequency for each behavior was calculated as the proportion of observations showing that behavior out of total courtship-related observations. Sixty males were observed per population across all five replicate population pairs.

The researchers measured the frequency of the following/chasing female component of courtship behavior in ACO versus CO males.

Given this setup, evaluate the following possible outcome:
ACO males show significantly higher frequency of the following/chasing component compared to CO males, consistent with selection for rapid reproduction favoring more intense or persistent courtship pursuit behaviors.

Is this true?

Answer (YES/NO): NO